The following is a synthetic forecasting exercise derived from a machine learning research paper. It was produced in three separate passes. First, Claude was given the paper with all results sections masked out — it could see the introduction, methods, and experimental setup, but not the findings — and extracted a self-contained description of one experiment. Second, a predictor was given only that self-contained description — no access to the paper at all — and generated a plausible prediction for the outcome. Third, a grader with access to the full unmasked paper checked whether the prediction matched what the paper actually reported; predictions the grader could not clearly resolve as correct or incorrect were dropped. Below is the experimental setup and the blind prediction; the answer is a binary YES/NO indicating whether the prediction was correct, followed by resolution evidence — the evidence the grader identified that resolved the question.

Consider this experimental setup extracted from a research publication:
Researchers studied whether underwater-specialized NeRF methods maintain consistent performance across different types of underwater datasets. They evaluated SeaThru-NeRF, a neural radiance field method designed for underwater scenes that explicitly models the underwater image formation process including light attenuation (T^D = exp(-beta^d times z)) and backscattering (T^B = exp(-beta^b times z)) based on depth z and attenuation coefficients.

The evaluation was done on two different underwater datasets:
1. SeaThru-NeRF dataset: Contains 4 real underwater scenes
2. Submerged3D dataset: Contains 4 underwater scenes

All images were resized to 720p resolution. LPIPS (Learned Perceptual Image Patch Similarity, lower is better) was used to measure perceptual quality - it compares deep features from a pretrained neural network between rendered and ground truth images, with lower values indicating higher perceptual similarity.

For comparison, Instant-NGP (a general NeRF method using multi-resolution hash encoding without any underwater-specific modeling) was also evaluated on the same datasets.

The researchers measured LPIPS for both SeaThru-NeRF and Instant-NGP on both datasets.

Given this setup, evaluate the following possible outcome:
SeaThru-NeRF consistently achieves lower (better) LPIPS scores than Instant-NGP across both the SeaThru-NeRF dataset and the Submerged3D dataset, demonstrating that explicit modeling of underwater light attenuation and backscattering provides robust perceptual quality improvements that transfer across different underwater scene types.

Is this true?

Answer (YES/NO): NO